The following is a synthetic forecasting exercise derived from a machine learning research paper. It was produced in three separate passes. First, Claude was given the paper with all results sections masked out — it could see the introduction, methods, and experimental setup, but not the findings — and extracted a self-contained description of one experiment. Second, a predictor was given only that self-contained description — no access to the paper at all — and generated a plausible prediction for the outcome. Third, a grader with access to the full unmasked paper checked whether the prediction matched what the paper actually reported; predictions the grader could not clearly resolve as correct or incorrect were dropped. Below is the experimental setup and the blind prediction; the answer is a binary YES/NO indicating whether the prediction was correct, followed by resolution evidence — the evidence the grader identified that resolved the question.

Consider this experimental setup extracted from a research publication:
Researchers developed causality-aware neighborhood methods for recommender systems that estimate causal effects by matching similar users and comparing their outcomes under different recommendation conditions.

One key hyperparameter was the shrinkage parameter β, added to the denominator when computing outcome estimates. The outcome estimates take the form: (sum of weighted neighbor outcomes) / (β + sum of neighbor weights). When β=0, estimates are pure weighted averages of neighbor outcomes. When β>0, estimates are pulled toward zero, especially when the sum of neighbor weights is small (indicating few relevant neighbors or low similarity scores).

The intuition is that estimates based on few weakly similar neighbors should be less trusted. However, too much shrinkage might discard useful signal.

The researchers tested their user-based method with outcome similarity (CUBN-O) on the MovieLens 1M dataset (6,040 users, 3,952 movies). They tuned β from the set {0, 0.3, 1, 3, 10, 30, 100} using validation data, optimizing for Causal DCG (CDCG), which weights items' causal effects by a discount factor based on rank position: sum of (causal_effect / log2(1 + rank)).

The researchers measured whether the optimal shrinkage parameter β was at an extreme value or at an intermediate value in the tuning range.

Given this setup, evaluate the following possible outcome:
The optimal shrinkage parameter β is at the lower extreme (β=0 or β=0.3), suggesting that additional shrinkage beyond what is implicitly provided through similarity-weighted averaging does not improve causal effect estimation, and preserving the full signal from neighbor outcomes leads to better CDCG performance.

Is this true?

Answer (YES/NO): NO